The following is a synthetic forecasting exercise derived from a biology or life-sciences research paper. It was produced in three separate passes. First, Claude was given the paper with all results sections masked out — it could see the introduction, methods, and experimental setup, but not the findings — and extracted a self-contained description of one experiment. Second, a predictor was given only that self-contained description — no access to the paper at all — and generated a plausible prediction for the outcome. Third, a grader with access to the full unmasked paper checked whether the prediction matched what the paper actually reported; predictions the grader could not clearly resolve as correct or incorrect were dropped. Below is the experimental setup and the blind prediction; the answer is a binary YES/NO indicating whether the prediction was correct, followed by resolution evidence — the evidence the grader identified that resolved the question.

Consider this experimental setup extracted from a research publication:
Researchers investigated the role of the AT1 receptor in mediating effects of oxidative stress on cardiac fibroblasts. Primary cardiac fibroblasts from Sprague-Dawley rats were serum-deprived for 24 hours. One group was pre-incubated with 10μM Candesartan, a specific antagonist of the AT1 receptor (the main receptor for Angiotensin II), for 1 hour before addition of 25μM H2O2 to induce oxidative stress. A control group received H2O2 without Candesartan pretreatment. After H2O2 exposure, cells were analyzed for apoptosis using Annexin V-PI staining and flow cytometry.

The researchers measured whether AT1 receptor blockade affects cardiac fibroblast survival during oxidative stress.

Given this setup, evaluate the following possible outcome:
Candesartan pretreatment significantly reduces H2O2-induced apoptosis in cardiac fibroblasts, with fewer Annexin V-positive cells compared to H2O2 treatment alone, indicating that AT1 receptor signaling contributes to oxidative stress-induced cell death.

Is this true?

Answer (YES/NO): NO